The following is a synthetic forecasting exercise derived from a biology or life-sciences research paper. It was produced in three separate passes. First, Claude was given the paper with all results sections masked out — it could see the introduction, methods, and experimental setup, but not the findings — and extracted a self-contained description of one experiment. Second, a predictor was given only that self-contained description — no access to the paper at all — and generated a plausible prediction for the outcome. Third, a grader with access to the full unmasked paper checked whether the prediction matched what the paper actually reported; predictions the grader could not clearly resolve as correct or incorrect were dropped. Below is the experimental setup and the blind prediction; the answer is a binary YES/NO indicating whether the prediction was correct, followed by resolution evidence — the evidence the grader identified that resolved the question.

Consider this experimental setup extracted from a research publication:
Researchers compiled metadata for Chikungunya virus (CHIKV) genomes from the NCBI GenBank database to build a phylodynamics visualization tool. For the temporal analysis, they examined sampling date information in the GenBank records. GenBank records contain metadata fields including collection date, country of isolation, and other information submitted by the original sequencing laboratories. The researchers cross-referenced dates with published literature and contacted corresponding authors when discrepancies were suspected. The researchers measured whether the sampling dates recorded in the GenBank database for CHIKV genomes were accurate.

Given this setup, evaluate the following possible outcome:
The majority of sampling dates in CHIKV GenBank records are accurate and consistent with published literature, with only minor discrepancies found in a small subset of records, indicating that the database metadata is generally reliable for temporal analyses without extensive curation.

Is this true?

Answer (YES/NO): YES